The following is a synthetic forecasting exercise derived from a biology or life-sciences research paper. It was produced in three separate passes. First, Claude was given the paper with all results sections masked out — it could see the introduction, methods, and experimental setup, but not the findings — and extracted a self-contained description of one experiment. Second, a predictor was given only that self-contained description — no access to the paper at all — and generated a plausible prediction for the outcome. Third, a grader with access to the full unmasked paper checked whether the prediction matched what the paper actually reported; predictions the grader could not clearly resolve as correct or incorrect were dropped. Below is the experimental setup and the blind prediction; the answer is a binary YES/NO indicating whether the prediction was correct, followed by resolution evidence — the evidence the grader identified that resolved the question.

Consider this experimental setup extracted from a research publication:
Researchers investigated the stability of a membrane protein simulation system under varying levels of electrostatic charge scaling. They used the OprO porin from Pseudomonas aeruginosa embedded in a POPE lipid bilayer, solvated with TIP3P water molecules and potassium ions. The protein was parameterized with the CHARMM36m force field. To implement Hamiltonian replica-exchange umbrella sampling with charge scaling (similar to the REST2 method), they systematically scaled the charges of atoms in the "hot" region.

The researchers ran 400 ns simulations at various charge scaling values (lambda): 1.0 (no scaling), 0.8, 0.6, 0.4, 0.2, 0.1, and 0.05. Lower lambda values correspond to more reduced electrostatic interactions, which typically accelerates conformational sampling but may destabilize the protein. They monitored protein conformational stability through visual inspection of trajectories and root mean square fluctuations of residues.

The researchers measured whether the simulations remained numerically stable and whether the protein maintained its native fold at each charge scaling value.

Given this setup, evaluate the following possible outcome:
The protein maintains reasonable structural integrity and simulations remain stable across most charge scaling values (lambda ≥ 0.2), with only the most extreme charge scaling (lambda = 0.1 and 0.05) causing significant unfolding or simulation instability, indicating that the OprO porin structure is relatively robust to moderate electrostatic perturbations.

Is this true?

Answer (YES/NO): YES